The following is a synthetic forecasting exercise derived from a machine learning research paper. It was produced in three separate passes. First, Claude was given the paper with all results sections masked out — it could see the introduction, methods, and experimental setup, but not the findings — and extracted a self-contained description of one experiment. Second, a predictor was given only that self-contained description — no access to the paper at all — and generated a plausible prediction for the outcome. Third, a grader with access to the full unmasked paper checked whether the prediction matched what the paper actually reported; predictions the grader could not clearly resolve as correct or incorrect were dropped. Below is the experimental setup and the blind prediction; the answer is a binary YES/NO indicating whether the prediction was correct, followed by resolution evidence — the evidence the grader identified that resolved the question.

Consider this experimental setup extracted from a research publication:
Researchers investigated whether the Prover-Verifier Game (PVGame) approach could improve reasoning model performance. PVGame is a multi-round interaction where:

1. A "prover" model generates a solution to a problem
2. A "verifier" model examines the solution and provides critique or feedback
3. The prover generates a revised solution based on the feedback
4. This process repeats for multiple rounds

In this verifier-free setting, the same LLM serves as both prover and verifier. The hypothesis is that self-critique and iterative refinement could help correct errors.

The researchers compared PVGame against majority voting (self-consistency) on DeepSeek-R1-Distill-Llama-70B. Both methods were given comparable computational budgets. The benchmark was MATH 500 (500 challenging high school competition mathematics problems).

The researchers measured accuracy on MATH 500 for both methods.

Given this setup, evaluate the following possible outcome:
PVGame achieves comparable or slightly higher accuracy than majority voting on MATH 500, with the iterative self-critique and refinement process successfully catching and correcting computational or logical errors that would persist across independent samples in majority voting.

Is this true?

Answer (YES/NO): NO